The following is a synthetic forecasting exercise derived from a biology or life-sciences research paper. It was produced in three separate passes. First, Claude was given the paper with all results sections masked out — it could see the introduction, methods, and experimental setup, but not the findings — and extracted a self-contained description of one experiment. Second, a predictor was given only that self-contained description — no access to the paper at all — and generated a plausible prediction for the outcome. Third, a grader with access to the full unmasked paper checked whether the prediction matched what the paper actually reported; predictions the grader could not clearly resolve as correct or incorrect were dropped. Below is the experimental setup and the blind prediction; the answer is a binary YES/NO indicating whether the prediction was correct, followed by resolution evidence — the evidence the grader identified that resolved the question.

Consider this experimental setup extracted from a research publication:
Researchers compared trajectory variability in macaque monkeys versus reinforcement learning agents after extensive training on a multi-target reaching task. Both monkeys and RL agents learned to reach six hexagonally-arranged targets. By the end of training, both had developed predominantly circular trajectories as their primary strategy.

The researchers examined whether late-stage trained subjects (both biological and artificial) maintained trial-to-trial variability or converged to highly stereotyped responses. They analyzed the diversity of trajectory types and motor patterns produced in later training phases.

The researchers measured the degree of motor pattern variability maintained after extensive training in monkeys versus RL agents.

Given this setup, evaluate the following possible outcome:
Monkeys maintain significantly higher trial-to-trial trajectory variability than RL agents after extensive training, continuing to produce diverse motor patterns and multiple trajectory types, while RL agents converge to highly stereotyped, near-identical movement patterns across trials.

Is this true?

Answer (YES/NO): YES